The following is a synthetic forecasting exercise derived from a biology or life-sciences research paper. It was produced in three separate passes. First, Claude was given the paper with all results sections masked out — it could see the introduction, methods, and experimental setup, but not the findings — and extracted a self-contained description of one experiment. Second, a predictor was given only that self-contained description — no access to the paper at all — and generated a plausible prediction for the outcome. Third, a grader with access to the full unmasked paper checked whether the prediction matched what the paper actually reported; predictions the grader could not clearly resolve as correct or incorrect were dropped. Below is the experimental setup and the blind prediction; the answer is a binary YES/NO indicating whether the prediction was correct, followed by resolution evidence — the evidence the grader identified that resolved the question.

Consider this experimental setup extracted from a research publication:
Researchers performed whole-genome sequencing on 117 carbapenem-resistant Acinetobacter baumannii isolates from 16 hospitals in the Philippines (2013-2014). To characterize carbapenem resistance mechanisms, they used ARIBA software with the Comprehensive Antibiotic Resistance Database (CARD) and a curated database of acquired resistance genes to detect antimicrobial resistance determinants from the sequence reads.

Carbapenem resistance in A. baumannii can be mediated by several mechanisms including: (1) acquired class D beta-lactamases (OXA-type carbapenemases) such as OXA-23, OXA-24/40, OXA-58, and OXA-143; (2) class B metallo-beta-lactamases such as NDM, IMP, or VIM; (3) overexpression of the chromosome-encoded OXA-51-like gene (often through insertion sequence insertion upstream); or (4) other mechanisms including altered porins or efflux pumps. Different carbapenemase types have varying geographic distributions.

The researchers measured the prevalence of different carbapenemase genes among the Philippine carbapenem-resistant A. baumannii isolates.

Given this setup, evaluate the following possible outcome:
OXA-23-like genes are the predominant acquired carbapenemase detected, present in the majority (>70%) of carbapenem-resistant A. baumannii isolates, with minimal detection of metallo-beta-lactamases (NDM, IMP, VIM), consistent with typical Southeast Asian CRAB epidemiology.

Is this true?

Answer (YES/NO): YES